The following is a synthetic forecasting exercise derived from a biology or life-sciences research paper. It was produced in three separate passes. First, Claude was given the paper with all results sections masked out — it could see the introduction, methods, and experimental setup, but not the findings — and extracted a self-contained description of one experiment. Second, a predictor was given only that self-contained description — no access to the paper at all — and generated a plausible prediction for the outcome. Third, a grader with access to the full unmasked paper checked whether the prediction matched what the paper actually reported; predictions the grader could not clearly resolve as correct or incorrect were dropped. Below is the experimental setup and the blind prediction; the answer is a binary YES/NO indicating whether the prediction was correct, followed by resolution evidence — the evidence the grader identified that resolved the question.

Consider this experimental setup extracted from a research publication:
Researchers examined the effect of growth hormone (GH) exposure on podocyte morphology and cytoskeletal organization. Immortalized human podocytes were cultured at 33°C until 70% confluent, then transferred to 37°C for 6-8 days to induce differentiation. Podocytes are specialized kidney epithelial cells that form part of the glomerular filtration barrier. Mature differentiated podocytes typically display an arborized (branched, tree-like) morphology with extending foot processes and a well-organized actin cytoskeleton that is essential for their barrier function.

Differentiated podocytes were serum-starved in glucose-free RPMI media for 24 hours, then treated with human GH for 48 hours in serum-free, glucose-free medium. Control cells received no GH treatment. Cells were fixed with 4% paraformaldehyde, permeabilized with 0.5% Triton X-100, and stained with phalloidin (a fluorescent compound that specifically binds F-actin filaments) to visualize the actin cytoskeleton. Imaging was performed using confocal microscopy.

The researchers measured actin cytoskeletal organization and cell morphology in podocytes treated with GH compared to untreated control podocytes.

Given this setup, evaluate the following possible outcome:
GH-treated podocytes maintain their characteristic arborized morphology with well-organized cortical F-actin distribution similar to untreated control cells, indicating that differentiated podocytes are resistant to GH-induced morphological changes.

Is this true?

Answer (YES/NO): NO